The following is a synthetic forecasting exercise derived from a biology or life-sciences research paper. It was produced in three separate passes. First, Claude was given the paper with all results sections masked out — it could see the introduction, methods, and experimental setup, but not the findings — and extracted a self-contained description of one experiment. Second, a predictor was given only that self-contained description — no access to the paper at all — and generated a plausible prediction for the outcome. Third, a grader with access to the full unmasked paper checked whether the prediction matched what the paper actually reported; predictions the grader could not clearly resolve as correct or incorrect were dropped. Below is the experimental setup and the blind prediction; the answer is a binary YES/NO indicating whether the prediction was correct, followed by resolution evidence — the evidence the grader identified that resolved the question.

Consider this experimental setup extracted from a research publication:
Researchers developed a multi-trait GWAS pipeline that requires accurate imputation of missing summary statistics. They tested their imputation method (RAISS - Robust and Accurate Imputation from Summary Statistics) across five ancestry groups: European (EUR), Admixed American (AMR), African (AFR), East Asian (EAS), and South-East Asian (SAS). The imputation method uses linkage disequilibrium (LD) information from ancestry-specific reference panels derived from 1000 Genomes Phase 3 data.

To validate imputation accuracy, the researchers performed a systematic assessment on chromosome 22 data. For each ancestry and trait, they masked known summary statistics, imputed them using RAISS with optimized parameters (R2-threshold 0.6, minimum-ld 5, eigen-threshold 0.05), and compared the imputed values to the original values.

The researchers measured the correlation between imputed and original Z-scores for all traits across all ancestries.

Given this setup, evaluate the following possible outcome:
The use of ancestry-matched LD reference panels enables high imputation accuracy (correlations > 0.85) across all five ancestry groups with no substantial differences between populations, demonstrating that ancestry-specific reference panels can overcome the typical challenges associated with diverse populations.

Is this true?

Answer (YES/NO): YES